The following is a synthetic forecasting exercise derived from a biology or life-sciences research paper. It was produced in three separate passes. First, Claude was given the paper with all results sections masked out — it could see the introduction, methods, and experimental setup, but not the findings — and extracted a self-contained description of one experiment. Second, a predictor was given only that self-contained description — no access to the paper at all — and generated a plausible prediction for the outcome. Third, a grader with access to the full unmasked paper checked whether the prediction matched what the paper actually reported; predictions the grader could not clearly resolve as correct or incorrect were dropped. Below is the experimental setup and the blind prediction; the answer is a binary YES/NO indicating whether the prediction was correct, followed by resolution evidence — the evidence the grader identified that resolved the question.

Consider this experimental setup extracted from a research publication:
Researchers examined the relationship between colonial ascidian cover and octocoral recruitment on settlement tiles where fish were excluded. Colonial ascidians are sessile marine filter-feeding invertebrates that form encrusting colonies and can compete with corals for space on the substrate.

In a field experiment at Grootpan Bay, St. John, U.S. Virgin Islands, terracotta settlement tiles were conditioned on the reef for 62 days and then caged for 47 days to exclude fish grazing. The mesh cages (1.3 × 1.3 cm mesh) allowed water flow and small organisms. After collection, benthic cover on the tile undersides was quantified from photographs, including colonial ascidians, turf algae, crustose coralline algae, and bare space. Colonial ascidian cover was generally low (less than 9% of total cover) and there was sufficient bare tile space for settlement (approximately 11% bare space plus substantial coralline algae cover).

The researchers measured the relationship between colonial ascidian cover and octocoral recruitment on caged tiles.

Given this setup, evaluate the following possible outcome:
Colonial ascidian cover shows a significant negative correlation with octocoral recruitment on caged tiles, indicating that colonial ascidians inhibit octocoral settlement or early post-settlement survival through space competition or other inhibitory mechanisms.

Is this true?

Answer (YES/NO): NO